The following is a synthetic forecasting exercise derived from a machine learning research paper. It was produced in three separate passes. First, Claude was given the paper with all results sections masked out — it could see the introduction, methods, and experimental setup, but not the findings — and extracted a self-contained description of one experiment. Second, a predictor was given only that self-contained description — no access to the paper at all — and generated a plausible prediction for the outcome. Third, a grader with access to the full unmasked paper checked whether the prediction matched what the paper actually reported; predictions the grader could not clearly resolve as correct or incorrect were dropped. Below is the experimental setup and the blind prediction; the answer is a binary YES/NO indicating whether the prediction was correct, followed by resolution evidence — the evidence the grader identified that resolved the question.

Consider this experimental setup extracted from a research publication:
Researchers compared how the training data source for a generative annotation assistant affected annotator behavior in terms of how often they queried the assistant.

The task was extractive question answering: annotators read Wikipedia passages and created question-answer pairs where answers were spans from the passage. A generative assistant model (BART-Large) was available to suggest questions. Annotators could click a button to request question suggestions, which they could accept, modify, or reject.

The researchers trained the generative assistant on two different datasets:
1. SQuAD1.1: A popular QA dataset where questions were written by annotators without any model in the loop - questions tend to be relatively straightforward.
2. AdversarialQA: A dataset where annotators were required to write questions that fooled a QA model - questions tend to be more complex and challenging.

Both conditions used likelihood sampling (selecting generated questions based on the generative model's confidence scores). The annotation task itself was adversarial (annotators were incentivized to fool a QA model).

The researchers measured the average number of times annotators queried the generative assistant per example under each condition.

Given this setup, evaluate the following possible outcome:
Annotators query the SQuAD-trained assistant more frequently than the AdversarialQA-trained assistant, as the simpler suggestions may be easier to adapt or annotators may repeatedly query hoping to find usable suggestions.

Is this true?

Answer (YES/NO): NO